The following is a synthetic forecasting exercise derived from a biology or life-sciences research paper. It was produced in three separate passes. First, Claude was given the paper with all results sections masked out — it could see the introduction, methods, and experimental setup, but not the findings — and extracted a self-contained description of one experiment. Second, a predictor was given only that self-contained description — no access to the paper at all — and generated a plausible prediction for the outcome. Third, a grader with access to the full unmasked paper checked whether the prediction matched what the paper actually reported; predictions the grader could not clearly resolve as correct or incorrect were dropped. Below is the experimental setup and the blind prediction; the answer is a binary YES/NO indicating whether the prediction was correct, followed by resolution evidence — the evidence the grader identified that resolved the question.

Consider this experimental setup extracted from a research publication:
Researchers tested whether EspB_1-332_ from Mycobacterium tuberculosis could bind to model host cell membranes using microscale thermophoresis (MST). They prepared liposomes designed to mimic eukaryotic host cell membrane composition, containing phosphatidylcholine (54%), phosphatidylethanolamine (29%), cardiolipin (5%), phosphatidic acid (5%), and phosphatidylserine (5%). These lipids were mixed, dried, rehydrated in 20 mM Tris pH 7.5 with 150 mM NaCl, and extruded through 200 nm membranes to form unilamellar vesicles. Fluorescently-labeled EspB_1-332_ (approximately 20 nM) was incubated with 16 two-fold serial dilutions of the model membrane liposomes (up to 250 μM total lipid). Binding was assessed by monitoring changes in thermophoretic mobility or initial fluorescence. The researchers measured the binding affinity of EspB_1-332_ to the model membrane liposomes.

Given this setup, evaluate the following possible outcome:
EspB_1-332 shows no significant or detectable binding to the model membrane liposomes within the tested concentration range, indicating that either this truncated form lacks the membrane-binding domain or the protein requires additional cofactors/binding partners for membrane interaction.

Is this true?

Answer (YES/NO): NO